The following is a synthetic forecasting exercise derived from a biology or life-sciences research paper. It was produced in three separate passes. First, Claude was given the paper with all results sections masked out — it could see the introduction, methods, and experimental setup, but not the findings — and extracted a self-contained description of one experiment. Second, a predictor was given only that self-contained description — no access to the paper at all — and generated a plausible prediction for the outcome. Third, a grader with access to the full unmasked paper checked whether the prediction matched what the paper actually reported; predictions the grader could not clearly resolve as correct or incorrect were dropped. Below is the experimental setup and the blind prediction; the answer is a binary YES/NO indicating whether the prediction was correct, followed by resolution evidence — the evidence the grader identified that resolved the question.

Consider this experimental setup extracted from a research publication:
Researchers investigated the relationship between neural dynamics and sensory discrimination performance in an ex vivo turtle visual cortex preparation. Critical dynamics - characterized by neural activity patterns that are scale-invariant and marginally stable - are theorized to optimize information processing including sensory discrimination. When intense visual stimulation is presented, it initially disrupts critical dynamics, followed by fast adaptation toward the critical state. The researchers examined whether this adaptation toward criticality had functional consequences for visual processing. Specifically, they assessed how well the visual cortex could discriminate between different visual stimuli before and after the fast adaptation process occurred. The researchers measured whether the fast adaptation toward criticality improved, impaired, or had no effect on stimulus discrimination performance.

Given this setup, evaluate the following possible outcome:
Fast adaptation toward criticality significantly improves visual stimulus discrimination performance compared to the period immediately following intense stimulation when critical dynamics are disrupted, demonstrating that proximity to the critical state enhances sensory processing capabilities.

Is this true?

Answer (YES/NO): YES